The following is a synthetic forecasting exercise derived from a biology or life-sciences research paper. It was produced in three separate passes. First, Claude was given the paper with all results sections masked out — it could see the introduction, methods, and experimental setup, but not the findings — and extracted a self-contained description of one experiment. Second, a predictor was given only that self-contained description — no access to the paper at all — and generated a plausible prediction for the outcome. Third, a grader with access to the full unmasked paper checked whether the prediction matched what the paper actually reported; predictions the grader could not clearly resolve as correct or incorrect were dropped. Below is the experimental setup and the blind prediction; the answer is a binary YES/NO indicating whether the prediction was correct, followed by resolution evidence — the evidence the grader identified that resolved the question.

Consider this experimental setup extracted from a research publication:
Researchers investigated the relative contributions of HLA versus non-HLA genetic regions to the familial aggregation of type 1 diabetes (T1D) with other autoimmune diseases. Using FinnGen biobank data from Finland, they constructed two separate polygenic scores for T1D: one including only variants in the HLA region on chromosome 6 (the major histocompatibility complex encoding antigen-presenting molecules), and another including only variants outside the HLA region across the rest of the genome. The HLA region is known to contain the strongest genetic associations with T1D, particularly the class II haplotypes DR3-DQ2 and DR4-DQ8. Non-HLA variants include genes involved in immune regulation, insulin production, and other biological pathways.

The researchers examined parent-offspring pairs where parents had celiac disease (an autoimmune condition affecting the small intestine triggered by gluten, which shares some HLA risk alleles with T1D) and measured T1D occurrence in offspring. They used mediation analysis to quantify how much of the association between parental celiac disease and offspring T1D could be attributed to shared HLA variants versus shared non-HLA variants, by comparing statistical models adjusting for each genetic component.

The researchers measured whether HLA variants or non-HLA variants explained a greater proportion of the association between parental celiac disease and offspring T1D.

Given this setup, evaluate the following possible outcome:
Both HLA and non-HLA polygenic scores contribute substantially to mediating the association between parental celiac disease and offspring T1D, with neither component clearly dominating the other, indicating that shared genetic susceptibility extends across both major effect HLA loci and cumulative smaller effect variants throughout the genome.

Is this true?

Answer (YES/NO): NO